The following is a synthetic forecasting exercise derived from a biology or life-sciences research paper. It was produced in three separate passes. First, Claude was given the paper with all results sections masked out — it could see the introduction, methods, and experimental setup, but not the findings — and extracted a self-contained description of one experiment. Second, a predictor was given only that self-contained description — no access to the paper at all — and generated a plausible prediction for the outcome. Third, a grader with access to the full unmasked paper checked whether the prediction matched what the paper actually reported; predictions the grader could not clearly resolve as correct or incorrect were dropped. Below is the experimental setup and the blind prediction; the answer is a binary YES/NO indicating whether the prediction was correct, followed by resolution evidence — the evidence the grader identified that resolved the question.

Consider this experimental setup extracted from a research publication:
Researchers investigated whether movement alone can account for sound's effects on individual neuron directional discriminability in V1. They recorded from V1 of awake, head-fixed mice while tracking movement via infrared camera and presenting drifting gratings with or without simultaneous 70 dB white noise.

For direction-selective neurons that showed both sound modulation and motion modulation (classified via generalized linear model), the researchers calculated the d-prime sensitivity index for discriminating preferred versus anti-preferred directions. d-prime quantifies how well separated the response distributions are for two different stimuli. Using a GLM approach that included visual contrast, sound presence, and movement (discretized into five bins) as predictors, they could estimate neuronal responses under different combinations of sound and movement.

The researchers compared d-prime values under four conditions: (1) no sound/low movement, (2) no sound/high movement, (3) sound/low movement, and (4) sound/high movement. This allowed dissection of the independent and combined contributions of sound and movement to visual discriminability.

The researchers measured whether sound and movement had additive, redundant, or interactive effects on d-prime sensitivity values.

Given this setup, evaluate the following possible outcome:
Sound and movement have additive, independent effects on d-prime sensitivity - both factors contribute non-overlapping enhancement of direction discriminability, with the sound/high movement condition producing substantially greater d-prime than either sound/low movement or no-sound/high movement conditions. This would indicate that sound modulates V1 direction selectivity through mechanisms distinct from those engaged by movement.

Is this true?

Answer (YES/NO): NO